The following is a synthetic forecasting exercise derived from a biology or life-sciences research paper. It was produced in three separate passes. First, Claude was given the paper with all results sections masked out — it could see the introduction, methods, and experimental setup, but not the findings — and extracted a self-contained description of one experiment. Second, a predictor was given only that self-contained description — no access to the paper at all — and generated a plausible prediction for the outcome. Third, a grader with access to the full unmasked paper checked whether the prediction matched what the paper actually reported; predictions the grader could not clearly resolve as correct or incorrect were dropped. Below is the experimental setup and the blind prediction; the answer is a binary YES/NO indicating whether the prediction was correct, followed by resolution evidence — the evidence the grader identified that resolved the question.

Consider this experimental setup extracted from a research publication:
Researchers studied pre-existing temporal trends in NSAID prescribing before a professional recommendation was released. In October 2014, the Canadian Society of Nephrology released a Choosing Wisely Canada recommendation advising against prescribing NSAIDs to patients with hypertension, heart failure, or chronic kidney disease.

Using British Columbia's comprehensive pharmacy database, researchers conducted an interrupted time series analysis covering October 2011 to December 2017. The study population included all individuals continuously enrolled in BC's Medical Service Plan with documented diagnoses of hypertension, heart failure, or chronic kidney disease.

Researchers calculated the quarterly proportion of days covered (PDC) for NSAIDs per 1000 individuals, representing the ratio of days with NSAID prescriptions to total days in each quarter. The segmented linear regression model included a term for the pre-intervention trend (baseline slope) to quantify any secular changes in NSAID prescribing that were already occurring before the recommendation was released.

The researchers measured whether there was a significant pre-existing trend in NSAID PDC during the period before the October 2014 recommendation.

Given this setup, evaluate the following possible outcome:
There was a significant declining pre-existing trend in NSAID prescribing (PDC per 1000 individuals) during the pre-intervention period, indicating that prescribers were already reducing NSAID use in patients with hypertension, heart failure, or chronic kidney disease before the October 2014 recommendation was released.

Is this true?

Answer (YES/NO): YES